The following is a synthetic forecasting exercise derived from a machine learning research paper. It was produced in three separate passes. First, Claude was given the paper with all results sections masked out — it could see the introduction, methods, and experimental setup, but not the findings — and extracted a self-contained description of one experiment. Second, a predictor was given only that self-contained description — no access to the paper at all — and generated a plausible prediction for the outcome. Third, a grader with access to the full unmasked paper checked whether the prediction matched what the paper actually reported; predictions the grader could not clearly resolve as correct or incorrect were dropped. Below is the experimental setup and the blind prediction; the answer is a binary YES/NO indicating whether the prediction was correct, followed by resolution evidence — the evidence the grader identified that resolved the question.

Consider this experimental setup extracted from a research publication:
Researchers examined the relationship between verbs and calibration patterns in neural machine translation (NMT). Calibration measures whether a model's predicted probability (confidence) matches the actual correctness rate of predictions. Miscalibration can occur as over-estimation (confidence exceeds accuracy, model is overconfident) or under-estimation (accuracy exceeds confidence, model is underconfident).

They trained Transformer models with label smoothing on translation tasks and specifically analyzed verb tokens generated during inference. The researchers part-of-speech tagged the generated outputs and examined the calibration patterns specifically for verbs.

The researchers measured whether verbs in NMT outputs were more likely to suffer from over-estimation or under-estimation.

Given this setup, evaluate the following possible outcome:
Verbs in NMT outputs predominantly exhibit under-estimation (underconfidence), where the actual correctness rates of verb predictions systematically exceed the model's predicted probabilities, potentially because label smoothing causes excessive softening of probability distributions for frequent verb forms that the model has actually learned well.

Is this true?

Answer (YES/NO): NO